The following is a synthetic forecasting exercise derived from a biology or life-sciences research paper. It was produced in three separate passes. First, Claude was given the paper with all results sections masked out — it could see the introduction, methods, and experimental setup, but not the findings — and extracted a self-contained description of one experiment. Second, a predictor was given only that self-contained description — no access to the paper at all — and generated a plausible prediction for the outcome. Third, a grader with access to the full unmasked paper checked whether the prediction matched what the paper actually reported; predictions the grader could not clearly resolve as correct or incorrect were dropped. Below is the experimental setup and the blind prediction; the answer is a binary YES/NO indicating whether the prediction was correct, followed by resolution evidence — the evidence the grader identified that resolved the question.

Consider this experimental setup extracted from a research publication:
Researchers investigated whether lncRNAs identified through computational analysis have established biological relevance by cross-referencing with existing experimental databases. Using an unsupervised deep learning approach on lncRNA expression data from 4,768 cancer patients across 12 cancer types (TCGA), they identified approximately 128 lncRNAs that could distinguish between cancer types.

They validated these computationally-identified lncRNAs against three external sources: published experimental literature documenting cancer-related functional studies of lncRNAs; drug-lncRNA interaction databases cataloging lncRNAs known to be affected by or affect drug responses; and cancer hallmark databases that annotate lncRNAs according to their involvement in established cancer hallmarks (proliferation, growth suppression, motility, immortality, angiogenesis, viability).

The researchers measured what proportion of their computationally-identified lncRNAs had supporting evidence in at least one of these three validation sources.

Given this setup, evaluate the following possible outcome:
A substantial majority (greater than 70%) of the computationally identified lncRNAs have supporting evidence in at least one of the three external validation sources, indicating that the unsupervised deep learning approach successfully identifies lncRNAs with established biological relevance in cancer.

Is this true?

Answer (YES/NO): YES